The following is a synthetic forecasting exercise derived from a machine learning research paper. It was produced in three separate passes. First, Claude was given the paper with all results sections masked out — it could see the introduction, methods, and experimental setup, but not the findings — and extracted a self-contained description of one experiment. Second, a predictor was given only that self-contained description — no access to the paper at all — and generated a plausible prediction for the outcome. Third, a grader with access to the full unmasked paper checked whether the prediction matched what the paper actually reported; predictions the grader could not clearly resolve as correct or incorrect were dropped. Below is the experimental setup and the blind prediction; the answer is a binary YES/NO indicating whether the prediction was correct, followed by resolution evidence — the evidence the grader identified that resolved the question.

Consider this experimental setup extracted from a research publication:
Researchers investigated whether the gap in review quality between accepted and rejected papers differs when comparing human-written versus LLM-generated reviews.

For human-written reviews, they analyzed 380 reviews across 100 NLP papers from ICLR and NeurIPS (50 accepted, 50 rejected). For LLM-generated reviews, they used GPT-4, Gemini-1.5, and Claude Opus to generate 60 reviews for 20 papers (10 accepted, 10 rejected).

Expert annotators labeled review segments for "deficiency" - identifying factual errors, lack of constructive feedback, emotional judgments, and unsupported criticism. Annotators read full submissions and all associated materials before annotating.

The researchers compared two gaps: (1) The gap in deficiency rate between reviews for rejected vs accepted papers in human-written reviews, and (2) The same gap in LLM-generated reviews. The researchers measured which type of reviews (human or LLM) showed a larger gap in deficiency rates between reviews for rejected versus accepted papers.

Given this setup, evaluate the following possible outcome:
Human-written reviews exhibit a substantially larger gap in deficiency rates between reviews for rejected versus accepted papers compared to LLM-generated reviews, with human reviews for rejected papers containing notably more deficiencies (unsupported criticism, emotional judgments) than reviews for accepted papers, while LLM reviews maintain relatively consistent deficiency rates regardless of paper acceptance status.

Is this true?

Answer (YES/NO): YES